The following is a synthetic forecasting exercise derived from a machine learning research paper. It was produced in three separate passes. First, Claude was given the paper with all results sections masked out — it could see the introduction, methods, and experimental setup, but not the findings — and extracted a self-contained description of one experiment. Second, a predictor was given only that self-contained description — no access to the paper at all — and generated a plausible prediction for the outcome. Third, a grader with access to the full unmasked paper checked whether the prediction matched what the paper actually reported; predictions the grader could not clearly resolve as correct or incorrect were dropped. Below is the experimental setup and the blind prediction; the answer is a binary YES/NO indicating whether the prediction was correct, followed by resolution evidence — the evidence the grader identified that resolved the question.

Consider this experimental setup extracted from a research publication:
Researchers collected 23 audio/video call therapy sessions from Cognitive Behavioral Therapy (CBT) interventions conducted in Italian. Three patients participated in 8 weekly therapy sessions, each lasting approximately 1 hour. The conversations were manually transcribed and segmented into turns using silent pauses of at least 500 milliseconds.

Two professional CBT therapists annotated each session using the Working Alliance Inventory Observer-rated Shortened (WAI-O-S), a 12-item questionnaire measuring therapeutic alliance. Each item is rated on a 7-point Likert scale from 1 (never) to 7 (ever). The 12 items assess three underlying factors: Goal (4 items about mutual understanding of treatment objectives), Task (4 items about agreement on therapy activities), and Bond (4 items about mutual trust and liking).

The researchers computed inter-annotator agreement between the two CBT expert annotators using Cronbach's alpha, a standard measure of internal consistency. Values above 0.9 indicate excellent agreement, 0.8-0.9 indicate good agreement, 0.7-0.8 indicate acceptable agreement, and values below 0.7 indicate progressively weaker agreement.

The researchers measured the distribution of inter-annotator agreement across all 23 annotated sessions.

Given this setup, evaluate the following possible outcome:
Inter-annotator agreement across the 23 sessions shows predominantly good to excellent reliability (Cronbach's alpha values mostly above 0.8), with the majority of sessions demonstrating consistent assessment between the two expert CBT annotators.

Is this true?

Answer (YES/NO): YES